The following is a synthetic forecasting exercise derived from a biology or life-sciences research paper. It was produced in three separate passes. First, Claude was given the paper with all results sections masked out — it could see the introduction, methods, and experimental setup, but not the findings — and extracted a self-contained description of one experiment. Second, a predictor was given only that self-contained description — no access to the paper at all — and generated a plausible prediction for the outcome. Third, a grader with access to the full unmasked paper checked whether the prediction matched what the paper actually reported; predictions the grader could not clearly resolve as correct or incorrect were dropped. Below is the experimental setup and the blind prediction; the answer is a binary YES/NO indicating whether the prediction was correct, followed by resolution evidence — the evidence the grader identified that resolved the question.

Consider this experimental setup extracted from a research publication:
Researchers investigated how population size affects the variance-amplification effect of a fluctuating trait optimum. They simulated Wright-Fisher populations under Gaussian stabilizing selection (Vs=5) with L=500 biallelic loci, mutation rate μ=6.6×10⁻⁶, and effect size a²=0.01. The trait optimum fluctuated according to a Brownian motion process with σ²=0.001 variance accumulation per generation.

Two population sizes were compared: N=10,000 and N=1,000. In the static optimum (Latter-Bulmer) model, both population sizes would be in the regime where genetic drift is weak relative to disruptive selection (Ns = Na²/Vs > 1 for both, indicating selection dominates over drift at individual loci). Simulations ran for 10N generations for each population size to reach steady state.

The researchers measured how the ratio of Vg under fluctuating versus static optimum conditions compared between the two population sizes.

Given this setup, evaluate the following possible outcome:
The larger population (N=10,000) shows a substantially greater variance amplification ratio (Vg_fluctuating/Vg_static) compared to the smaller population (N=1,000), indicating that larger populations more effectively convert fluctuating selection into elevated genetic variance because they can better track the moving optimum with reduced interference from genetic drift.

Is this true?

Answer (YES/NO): YES